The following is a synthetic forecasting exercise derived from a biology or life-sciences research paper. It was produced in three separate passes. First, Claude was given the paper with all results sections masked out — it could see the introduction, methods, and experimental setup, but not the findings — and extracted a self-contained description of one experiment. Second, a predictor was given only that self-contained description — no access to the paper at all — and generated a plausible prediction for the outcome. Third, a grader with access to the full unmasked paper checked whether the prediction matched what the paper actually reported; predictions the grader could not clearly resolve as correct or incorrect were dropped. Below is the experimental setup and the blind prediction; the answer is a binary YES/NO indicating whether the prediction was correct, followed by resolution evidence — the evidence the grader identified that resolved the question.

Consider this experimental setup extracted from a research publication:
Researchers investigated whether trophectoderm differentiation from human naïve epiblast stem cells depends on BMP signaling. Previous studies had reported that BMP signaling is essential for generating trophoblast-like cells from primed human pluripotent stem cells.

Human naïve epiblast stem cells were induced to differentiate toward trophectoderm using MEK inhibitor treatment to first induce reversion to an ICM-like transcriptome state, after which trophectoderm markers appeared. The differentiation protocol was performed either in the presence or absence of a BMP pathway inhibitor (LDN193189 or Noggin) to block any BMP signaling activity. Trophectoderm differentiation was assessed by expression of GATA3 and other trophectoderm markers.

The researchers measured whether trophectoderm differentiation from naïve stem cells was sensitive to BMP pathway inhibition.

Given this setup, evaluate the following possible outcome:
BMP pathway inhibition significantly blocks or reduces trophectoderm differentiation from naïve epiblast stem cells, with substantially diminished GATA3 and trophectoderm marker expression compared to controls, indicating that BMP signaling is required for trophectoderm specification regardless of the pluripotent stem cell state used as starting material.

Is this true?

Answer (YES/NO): NO